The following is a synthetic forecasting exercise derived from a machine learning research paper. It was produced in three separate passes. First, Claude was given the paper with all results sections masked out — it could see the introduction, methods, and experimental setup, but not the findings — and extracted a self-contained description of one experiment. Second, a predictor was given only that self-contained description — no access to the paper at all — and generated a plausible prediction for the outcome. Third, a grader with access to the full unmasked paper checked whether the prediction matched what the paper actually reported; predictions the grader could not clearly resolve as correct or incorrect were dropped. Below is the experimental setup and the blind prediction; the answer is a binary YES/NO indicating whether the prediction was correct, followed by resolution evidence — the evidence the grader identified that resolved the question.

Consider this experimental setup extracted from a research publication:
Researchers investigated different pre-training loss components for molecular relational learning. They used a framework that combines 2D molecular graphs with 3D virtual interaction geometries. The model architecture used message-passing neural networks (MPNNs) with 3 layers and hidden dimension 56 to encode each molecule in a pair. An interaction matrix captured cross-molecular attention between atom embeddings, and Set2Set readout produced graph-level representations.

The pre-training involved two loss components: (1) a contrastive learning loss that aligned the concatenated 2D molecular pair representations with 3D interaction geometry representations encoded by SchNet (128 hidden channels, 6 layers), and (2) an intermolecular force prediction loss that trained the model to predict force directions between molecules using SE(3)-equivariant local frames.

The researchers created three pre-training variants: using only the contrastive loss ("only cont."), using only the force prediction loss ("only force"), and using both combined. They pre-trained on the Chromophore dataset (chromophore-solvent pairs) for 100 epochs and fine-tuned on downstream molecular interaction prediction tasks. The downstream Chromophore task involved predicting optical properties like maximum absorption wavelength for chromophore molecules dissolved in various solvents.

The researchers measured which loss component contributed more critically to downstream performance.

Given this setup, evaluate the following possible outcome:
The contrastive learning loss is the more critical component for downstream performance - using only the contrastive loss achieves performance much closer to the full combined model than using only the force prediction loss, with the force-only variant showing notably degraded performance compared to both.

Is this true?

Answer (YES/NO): YES